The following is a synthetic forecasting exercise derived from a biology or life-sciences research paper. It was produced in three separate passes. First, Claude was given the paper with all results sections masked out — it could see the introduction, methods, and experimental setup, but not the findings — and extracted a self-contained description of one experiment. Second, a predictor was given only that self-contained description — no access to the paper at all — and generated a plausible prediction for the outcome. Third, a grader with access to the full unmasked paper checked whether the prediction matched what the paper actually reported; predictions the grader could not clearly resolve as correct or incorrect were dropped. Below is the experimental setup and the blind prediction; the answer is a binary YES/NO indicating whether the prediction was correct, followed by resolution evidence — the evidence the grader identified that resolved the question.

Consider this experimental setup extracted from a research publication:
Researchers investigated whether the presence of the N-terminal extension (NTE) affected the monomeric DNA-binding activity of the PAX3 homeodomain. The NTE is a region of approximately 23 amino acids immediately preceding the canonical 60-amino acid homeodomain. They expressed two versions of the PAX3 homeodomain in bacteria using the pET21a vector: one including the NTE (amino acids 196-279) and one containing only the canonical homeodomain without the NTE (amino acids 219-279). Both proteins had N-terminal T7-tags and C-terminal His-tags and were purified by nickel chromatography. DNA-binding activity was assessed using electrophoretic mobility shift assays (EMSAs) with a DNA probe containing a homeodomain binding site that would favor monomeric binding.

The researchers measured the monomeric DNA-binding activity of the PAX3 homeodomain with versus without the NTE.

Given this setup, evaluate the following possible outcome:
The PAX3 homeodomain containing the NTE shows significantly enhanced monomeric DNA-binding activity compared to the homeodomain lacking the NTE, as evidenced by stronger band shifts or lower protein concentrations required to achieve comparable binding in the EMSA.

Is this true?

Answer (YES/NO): NO